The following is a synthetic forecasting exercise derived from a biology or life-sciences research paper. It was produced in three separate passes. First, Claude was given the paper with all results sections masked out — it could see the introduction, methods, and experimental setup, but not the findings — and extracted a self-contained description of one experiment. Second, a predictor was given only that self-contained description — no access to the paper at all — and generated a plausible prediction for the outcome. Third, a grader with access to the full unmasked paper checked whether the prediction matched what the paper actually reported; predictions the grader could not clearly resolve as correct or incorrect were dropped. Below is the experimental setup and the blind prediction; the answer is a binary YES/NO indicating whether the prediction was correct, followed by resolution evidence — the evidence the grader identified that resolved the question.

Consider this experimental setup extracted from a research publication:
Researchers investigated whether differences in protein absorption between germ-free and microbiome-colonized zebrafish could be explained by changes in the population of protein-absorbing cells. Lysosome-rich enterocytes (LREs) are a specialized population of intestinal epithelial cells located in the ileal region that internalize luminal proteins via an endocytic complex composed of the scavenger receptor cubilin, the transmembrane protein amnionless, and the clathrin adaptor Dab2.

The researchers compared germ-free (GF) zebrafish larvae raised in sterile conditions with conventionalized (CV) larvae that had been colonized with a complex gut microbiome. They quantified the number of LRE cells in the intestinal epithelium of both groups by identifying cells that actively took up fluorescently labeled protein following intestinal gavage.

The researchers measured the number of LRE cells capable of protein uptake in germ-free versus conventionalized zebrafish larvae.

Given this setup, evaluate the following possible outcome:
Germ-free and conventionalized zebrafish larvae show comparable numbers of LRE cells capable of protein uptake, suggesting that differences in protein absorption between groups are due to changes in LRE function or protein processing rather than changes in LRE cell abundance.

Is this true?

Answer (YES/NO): YES